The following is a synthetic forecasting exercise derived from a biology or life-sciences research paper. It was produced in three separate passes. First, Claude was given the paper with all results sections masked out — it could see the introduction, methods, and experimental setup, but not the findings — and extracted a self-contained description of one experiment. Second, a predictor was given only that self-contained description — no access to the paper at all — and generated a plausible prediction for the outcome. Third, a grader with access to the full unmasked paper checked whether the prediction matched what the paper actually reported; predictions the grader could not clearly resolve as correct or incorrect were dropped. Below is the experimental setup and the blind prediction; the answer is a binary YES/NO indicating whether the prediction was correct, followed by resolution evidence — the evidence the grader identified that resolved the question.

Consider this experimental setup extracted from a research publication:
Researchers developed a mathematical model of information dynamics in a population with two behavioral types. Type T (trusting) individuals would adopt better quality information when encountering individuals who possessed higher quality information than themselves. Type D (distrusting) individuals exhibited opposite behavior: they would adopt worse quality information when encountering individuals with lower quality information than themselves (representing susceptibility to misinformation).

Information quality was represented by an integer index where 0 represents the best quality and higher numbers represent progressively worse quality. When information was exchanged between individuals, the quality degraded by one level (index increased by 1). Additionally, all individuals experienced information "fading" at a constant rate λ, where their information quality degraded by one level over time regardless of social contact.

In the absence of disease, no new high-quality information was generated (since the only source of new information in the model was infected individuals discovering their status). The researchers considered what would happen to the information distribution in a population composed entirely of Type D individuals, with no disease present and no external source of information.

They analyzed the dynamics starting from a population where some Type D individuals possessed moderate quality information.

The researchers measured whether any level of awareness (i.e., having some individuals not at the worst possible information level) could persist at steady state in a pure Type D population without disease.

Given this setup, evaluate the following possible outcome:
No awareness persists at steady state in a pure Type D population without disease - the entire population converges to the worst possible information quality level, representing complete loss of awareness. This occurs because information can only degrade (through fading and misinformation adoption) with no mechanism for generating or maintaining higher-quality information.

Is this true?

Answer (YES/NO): YES